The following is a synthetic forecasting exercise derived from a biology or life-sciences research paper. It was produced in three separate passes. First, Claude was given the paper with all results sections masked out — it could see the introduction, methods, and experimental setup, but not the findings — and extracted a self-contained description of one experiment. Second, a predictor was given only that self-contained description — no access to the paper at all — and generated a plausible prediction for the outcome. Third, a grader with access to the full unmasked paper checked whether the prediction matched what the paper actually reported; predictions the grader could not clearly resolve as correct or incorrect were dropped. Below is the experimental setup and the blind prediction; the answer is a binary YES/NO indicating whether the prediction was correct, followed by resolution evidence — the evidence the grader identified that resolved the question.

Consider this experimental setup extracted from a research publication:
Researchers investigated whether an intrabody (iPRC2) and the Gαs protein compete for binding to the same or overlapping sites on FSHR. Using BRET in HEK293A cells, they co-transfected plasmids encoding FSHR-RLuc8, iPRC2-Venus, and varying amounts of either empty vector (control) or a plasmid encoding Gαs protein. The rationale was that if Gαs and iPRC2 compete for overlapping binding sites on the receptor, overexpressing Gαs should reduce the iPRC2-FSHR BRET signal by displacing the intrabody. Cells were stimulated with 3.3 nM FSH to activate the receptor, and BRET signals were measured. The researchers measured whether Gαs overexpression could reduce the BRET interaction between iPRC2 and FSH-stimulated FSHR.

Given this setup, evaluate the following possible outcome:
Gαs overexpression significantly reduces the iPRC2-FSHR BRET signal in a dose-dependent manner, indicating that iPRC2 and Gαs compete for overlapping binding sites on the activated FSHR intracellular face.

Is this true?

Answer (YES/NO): NO